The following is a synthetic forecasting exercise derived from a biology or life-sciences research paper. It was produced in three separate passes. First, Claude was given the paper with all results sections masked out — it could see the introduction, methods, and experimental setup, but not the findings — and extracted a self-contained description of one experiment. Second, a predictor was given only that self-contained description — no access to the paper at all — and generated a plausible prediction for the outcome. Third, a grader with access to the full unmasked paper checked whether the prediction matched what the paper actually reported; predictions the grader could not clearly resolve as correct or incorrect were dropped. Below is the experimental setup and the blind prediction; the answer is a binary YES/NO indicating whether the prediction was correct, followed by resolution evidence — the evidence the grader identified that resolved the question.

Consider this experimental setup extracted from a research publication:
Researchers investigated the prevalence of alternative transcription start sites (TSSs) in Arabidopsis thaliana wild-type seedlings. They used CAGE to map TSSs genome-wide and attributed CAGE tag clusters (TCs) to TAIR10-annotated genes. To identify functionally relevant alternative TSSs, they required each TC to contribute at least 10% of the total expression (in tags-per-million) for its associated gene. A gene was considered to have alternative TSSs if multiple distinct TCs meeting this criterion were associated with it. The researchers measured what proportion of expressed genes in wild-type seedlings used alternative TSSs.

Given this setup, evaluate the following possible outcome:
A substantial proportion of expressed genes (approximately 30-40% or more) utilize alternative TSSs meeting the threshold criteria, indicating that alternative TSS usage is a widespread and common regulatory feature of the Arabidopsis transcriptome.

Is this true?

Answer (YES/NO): NO